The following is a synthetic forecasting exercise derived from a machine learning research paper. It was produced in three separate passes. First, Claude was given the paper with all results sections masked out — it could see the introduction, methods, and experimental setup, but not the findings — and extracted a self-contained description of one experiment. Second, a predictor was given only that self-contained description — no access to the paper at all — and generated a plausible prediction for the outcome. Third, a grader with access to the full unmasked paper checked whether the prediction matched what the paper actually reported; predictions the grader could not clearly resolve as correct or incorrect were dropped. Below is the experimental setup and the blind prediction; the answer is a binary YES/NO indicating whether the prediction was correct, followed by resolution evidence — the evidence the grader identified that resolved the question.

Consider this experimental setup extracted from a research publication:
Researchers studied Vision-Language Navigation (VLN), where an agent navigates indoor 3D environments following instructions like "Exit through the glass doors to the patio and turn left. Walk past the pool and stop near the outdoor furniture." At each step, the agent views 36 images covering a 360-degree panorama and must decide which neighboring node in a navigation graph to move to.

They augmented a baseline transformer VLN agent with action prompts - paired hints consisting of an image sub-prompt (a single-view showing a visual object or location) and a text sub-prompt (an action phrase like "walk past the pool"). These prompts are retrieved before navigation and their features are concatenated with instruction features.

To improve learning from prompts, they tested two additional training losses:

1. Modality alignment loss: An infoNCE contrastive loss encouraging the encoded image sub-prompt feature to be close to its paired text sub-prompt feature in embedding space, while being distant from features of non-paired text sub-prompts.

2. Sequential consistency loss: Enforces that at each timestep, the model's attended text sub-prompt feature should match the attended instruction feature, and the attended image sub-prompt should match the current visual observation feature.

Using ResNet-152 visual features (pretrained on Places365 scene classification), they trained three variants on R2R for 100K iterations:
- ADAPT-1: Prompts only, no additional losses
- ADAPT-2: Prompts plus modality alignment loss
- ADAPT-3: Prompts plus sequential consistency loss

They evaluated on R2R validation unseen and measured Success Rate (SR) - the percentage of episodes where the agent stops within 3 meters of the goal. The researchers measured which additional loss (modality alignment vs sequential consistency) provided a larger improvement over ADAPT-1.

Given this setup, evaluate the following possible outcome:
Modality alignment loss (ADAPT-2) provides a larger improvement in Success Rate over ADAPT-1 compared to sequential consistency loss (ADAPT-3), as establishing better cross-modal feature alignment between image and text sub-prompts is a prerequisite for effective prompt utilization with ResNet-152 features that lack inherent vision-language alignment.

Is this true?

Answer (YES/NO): YES